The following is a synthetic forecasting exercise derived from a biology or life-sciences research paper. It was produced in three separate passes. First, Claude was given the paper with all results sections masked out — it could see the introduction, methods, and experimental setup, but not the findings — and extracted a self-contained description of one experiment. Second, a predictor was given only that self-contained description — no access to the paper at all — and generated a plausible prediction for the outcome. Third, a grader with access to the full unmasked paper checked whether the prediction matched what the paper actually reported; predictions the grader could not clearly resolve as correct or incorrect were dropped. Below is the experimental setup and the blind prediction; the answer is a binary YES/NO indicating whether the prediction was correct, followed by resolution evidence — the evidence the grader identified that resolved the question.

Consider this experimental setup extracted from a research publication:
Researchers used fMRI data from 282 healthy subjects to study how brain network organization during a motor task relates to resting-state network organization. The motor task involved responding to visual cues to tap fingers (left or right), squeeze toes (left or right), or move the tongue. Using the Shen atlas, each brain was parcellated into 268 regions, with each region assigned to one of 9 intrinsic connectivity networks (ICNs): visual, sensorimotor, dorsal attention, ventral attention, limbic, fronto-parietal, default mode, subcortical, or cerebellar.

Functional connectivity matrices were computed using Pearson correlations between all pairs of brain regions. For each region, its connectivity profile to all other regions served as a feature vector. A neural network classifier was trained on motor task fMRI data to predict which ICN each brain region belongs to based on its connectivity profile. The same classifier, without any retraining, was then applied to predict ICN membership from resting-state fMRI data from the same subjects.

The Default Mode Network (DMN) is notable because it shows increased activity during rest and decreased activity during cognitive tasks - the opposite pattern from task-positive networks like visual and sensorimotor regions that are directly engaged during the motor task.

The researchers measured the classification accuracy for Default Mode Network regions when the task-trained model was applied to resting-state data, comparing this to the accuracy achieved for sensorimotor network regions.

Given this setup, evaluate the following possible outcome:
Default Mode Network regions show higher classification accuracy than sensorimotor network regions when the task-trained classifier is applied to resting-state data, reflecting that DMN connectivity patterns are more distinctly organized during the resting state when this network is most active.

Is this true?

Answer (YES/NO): NO